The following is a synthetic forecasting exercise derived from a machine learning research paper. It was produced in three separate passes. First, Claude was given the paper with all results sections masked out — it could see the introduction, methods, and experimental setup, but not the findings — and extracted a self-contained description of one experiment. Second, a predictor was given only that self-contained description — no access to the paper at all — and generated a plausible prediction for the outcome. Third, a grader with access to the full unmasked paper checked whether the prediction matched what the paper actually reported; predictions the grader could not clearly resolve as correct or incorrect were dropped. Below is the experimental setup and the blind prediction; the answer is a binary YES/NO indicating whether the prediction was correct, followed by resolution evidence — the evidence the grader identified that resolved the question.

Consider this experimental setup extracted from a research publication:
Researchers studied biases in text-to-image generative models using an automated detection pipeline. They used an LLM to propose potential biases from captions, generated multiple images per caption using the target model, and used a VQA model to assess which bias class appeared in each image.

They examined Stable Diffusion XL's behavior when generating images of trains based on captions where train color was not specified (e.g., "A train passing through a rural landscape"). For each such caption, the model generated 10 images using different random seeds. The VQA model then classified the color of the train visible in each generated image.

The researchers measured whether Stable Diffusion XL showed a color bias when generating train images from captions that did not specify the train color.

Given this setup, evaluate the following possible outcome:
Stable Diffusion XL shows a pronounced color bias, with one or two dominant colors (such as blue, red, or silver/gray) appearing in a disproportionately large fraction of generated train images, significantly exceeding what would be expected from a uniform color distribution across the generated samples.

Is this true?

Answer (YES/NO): YES